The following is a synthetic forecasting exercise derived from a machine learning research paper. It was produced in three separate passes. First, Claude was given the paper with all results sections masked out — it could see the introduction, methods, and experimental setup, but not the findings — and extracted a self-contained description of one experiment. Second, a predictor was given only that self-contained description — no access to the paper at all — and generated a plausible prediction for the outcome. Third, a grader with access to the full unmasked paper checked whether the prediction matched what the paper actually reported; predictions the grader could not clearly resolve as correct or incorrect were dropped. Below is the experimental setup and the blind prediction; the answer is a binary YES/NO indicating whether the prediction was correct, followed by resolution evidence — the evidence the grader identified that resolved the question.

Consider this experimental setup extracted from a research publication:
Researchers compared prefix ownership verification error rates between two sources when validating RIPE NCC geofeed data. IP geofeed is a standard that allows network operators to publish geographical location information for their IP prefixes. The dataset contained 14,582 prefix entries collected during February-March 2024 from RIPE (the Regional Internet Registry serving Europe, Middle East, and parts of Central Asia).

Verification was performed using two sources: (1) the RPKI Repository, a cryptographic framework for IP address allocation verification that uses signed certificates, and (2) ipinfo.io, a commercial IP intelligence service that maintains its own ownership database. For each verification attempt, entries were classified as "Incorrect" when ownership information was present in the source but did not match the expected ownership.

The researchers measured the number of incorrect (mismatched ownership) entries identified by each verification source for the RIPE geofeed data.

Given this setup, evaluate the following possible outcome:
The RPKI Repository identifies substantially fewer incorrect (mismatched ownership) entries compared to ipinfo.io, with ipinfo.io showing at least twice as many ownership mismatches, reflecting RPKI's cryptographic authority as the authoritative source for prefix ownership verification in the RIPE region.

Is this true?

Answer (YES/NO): NO